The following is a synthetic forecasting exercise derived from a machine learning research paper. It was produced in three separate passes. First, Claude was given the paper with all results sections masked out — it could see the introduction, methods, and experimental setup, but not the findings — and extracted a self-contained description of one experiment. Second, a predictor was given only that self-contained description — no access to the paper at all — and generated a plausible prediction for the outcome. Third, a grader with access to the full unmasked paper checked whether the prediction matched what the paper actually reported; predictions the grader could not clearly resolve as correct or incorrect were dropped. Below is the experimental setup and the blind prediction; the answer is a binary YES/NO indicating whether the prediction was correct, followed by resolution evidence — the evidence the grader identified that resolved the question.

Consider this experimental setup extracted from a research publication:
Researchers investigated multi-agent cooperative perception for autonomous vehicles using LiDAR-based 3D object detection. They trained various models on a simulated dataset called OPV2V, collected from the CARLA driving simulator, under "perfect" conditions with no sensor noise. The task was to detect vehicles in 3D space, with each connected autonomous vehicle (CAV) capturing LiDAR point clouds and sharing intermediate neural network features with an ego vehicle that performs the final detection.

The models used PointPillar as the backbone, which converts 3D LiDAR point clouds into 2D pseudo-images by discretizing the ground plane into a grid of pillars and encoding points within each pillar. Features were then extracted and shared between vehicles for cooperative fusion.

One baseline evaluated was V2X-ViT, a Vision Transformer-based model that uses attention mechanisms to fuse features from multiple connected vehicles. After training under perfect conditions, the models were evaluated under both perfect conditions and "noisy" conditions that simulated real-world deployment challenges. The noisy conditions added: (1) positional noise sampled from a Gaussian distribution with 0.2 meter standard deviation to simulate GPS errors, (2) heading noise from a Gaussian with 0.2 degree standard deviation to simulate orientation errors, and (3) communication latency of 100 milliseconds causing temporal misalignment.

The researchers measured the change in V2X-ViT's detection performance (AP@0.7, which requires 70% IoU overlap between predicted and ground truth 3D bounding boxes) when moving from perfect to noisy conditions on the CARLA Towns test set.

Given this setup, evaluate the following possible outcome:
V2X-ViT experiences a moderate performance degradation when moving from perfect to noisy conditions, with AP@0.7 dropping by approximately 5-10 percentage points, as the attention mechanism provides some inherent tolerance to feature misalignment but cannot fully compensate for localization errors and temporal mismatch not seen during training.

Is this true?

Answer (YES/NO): NO